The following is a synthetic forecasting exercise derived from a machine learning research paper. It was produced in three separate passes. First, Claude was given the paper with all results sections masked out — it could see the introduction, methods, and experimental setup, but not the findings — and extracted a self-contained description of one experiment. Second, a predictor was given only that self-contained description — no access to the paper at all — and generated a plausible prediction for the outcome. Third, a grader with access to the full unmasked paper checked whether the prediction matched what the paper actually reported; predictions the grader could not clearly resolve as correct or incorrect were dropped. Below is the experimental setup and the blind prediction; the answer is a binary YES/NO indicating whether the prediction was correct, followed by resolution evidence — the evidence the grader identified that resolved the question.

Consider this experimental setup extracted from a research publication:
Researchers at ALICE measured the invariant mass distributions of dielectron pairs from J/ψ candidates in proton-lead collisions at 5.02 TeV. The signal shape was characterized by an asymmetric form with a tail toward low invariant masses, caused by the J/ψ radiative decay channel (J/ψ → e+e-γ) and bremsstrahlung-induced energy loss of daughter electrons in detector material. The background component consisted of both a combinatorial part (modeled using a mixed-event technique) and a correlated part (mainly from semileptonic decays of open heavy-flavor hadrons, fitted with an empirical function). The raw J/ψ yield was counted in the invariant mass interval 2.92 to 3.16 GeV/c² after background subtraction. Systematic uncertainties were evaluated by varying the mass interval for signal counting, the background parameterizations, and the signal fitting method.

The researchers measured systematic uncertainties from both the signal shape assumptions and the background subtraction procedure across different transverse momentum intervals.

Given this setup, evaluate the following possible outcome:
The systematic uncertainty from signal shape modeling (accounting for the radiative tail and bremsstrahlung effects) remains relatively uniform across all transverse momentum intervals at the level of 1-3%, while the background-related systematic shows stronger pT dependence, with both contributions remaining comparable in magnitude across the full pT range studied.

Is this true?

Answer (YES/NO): NO